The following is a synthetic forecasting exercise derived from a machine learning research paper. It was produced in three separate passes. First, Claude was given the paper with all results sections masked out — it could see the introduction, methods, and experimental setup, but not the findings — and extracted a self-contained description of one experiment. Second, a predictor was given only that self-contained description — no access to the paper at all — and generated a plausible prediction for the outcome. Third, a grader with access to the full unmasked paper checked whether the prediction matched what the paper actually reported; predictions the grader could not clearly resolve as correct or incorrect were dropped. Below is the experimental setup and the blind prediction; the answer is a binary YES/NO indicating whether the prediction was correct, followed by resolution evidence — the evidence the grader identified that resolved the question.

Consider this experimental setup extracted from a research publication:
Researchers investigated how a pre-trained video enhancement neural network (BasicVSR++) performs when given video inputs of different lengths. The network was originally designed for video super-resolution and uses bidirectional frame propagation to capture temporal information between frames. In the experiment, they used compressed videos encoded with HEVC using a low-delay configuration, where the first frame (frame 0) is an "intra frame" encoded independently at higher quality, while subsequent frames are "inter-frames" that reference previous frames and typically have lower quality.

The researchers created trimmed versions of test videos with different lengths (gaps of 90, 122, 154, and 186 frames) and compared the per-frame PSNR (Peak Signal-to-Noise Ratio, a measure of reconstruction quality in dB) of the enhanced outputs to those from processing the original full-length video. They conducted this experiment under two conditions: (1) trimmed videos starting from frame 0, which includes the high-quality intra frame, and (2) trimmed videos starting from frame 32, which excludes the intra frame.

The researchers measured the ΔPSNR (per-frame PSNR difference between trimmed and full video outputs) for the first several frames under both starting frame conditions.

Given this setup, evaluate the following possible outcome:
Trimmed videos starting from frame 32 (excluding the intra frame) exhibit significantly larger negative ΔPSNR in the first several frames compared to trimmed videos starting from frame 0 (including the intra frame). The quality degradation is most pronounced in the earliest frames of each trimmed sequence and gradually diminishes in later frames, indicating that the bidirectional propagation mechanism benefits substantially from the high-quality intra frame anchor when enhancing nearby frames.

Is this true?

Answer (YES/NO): NO